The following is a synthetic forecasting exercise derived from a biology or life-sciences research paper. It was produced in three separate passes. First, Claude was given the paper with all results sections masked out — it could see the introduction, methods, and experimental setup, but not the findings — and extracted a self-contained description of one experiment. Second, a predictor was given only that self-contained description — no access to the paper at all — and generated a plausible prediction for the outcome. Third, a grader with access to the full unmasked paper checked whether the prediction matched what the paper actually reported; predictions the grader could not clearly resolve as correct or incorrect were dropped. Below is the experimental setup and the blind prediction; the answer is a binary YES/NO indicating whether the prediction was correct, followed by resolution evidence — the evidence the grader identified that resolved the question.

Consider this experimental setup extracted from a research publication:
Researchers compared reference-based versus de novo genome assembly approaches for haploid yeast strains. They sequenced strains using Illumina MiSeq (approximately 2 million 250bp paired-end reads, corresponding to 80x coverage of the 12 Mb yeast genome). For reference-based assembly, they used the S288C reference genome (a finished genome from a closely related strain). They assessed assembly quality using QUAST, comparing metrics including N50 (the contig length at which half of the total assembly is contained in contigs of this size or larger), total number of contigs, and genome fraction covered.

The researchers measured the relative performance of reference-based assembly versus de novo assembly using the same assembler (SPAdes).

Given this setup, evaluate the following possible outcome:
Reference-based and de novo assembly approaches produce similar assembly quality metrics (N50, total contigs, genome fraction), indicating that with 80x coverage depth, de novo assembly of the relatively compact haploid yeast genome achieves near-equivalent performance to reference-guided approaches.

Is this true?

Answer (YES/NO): NO